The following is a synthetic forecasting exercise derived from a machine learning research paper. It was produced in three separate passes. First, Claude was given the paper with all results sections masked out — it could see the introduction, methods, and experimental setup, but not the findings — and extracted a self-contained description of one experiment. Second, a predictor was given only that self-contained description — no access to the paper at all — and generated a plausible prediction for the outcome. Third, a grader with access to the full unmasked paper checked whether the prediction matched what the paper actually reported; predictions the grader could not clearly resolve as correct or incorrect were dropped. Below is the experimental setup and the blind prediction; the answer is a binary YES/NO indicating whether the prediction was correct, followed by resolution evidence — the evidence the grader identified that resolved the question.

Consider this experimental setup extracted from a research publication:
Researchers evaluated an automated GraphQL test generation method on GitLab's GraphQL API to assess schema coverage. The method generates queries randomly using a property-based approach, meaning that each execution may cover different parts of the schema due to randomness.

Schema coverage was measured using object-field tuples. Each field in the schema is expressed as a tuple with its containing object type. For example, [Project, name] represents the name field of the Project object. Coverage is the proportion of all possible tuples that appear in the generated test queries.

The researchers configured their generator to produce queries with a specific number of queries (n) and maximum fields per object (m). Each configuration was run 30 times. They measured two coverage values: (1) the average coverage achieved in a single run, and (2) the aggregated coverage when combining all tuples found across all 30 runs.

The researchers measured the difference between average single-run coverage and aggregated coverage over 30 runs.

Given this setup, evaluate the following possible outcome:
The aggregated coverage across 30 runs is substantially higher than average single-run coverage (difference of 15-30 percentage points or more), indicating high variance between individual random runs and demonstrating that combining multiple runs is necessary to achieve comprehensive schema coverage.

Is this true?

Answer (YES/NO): YES